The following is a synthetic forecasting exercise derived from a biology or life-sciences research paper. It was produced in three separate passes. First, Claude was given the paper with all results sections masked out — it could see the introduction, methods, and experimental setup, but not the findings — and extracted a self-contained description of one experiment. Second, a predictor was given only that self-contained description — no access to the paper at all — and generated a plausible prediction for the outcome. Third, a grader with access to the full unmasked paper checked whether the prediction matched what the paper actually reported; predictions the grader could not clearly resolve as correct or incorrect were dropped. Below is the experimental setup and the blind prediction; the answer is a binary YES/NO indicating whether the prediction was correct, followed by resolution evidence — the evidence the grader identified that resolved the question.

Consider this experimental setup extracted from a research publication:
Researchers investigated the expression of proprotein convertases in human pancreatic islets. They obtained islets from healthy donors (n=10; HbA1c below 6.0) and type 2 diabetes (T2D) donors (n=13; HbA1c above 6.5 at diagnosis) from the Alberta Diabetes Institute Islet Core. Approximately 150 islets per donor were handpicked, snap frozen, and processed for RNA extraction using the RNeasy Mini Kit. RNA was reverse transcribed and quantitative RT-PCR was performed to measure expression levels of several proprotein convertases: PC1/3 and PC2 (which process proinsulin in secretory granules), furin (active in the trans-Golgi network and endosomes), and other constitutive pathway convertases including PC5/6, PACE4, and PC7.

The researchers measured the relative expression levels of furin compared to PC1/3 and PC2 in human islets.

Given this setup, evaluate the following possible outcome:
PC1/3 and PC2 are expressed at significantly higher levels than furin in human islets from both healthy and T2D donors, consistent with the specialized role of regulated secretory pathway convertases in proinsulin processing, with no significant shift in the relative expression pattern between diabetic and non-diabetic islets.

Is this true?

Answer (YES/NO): YES